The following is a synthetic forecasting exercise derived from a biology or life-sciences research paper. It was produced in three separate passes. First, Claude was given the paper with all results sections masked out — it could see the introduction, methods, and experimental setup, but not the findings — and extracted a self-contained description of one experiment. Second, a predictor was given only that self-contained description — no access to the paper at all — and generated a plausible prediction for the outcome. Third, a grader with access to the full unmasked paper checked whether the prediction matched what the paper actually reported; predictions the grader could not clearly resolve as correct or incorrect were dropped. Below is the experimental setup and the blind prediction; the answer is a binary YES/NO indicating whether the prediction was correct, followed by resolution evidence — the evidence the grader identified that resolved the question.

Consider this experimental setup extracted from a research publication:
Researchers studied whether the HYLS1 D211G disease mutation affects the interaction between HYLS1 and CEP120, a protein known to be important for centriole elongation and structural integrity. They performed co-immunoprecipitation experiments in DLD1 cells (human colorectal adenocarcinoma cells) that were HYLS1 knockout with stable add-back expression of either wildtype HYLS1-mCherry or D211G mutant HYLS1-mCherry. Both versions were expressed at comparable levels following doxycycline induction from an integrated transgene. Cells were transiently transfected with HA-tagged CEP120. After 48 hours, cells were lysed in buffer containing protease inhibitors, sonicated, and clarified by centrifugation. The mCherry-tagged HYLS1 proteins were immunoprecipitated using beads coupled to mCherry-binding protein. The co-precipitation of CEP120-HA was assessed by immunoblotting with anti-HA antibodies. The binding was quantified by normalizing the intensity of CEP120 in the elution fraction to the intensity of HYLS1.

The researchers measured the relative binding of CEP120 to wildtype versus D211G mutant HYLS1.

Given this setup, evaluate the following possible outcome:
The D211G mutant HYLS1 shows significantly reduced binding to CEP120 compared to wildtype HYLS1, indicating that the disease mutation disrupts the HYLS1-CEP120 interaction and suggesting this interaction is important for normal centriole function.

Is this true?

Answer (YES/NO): YES